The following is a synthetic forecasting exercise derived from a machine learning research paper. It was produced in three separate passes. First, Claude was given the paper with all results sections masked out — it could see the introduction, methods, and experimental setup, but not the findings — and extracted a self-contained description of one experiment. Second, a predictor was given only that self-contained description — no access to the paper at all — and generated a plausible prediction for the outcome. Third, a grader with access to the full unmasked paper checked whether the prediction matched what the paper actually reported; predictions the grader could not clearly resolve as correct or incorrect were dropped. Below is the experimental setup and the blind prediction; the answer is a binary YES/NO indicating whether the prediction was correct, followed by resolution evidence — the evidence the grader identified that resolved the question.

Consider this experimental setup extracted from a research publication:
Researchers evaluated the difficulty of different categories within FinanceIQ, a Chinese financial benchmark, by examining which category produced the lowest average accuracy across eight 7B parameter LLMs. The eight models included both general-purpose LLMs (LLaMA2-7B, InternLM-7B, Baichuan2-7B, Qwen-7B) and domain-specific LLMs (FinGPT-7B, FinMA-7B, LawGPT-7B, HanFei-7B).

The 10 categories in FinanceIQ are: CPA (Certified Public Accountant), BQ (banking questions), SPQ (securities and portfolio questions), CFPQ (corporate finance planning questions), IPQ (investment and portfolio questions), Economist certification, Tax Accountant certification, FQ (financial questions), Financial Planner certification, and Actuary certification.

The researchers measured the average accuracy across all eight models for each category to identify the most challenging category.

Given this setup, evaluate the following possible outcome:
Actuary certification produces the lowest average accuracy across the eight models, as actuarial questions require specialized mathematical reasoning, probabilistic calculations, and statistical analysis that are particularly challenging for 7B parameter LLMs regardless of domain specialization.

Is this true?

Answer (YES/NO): NO